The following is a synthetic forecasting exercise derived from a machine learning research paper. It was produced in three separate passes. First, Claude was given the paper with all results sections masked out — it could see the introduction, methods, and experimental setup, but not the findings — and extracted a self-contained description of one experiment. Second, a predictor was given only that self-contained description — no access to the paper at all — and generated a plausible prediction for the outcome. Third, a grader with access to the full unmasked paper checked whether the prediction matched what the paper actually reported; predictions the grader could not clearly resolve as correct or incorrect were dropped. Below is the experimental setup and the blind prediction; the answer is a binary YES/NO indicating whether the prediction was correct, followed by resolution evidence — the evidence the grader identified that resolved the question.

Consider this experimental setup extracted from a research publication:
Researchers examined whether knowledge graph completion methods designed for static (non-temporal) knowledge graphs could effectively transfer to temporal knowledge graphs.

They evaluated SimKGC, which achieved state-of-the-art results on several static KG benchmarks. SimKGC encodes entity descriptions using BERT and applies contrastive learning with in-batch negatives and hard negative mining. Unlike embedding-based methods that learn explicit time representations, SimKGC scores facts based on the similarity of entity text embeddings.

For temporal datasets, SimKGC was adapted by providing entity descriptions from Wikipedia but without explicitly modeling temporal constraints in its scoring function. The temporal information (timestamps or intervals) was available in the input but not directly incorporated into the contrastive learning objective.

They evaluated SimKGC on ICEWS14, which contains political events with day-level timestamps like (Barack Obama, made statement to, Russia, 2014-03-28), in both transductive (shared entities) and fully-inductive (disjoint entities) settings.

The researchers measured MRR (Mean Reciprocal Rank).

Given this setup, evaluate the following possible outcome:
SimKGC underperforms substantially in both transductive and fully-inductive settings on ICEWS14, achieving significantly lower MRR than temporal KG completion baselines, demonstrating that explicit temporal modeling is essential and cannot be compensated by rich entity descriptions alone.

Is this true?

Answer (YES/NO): YES